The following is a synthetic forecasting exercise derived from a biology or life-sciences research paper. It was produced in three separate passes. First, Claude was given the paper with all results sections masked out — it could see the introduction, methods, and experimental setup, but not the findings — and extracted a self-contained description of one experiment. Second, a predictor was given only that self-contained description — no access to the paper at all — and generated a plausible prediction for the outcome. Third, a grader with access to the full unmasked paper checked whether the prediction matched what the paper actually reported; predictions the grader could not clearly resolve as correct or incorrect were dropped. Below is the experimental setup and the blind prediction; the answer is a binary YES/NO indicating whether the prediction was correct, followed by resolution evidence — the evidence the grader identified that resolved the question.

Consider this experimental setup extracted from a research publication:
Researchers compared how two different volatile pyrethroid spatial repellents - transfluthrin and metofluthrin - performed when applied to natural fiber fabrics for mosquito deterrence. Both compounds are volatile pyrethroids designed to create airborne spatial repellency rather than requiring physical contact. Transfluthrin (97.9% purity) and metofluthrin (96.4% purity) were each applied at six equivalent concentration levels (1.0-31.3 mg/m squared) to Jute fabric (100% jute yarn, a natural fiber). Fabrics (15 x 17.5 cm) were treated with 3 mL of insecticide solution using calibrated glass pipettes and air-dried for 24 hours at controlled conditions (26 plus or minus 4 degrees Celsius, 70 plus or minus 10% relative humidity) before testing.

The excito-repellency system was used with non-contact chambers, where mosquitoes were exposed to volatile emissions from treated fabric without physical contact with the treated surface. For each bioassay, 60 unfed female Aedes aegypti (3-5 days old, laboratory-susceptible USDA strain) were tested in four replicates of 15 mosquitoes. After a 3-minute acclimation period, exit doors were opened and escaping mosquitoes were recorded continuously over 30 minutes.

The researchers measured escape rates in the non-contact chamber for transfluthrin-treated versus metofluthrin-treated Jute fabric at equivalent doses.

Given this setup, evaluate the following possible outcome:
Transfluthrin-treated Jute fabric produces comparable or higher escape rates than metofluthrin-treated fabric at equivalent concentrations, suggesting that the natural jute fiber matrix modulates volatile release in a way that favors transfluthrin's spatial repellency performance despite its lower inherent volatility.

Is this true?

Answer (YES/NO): YES